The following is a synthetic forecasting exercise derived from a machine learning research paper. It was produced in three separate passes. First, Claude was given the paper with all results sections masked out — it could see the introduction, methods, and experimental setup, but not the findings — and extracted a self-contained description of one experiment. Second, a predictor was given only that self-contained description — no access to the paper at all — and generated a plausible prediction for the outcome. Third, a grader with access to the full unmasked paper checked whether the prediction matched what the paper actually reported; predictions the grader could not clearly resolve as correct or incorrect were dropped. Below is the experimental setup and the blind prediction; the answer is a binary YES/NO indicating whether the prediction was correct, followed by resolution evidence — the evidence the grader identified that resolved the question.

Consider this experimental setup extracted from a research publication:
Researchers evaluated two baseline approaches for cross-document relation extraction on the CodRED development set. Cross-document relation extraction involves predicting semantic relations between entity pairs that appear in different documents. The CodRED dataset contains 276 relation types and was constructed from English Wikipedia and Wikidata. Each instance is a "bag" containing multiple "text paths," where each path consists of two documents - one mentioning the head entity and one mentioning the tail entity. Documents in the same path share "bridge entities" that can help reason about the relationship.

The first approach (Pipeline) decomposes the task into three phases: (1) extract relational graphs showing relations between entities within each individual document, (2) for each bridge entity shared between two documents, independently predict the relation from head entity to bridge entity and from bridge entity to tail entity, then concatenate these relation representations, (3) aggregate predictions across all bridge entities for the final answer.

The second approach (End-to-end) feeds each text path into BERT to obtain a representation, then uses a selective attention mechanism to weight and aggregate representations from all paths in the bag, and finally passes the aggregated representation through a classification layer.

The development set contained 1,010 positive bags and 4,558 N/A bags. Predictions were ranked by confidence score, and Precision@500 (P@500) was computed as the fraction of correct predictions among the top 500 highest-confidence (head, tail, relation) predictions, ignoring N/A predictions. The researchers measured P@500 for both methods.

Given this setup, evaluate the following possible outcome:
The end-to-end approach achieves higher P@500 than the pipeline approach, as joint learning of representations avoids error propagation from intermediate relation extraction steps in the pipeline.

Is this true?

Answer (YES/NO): YES